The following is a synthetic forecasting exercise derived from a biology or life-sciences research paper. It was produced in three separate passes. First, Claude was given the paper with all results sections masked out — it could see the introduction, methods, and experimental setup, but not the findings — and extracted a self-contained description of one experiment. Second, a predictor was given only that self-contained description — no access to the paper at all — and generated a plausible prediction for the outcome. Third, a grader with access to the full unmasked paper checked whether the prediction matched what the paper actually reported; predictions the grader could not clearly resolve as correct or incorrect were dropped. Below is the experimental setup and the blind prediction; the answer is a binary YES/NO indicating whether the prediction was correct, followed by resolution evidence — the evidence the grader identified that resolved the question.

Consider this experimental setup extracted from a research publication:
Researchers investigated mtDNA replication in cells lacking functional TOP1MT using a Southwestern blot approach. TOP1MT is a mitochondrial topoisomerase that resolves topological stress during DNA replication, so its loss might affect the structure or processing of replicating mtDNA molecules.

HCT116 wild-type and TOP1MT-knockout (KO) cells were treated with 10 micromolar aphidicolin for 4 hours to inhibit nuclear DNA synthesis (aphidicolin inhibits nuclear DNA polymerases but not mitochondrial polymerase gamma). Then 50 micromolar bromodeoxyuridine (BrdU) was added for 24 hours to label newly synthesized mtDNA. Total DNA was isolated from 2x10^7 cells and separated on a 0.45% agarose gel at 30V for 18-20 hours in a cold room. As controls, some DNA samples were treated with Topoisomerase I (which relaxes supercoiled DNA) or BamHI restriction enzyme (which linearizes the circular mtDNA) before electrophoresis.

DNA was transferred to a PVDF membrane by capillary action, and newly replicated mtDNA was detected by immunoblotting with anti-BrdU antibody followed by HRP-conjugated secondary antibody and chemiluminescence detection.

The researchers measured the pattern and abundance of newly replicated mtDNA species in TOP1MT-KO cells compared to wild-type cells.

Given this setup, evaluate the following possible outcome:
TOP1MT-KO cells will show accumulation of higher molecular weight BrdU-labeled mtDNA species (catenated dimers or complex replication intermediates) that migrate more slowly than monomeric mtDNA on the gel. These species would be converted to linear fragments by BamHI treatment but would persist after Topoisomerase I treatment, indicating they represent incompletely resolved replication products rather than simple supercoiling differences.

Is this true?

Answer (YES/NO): NO